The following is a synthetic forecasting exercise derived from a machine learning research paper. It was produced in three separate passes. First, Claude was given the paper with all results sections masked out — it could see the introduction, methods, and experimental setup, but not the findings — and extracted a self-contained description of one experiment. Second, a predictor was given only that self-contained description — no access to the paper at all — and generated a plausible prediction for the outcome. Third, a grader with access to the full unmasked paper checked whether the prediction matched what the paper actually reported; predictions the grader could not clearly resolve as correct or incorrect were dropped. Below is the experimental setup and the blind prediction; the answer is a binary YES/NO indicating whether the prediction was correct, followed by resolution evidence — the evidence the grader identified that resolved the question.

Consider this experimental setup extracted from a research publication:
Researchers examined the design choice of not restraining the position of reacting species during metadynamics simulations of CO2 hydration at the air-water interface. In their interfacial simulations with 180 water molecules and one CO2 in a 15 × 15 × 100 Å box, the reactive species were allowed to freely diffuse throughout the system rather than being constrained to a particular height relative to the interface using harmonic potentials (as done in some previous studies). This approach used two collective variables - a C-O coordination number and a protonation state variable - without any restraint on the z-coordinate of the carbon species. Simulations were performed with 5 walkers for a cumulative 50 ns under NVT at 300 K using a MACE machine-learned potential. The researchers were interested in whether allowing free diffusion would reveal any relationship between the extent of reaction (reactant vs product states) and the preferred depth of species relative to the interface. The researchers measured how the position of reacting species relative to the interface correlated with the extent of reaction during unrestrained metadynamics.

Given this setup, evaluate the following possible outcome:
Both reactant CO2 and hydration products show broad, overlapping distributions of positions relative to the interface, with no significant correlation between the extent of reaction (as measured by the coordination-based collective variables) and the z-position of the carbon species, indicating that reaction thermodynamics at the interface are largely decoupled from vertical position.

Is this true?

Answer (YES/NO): NO